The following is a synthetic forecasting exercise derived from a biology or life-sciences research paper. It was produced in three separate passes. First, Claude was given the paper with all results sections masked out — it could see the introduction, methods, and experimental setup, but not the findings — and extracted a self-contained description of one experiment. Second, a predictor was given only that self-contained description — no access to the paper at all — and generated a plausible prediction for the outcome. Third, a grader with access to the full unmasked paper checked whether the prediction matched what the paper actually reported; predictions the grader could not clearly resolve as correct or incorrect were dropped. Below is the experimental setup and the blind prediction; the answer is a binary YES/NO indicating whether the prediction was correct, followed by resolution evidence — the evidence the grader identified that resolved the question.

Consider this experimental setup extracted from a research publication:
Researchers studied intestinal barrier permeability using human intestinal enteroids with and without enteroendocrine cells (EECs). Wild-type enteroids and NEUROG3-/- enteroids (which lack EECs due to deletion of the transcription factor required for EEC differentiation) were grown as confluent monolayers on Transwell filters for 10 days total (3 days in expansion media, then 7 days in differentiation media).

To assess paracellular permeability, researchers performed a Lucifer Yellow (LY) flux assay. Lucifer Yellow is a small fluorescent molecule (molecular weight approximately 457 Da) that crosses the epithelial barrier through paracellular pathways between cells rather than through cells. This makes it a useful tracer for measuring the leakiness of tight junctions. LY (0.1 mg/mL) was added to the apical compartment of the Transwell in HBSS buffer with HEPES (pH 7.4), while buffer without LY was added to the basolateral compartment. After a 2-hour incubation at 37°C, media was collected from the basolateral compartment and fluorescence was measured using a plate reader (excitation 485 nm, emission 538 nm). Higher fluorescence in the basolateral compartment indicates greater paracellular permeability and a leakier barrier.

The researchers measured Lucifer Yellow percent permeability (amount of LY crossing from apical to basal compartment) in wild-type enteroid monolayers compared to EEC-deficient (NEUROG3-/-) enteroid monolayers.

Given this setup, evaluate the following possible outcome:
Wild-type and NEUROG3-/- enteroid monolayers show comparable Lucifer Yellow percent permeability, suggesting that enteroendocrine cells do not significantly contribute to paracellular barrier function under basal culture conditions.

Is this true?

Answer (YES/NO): NO